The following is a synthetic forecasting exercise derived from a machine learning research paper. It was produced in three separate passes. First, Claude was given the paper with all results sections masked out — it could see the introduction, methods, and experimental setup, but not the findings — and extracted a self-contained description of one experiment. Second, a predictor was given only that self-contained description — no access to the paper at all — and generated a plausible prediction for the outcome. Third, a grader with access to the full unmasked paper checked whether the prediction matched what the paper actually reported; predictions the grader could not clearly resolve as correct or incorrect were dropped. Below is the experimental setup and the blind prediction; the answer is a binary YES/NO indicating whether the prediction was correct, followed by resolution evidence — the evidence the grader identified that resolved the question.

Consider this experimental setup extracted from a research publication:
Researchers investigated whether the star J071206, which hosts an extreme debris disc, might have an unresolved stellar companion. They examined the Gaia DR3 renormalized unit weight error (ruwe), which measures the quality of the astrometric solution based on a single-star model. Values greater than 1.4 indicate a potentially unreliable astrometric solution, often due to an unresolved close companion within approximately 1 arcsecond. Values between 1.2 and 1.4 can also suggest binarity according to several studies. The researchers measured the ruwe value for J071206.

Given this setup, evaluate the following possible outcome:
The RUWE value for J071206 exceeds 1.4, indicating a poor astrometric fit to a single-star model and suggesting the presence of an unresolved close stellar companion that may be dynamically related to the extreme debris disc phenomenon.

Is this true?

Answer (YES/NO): YES